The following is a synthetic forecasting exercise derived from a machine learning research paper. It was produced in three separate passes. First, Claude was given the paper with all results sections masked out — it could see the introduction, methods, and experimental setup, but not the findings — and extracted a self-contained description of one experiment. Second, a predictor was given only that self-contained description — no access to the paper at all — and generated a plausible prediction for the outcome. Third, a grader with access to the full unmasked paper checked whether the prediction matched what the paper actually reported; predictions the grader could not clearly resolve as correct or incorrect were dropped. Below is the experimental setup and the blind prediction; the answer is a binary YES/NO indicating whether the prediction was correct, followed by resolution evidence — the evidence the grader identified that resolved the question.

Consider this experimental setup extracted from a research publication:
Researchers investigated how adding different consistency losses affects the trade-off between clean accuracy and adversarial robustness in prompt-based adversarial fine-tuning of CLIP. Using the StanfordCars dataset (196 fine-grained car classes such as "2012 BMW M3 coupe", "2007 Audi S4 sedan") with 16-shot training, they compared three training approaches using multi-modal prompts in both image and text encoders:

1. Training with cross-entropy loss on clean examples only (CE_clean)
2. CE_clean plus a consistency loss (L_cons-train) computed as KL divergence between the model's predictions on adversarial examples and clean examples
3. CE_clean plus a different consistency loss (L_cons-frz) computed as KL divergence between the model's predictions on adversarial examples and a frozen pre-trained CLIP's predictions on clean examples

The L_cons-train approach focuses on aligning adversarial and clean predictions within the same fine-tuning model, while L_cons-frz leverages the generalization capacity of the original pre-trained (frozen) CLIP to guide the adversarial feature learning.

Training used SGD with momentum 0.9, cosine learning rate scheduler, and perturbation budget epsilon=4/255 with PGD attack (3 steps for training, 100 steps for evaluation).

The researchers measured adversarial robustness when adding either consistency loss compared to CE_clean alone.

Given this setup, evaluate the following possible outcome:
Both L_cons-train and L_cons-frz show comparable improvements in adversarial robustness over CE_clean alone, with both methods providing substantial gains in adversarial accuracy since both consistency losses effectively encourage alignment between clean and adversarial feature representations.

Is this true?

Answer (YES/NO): YES